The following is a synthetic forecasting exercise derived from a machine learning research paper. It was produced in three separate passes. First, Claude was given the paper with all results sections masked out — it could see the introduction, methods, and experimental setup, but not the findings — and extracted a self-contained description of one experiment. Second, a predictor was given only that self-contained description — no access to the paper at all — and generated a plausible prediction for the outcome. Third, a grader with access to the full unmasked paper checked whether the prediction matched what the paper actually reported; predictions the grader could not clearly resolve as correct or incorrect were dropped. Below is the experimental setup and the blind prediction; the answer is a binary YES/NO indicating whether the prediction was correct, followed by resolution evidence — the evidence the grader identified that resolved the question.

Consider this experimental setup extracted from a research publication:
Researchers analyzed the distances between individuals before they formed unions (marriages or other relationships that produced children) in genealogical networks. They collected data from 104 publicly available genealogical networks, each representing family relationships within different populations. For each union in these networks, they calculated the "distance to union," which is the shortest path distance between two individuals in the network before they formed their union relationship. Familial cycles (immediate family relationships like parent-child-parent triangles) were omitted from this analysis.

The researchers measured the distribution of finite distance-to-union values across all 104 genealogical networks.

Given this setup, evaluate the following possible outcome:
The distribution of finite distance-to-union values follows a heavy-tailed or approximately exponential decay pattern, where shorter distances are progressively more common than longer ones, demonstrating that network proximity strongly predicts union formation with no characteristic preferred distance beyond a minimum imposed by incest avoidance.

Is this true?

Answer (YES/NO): NO